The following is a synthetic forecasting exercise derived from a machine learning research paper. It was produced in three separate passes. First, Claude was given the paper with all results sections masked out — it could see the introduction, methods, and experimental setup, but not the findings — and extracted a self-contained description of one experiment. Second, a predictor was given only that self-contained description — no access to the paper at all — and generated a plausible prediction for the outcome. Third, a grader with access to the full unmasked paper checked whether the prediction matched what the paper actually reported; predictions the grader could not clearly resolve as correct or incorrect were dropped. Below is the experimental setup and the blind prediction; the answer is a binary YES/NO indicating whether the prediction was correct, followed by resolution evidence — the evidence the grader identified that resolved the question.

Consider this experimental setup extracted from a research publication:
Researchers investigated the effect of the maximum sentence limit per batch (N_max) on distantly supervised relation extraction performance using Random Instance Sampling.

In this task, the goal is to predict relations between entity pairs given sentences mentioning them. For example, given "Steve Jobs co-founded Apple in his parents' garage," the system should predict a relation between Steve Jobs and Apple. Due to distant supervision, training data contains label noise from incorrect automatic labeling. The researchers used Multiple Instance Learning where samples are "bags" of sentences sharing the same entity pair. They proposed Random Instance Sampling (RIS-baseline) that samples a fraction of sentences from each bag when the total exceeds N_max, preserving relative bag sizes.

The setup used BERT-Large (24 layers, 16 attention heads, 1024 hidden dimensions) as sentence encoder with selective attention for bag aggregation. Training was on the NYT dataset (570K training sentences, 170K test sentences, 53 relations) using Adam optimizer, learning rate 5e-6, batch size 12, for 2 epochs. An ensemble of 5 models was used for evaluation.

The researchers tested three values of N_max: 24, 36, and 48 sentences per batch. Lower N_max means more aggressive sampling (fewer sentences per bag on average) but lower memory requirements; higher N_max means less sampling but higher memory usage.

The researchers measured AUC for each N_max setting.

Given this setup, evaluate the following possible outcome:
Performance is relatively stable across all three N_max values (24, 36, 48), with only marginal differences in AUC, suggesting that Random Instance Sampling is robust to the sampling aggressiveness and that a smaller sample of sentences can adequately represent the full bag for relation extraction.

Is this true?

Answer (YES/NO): NO